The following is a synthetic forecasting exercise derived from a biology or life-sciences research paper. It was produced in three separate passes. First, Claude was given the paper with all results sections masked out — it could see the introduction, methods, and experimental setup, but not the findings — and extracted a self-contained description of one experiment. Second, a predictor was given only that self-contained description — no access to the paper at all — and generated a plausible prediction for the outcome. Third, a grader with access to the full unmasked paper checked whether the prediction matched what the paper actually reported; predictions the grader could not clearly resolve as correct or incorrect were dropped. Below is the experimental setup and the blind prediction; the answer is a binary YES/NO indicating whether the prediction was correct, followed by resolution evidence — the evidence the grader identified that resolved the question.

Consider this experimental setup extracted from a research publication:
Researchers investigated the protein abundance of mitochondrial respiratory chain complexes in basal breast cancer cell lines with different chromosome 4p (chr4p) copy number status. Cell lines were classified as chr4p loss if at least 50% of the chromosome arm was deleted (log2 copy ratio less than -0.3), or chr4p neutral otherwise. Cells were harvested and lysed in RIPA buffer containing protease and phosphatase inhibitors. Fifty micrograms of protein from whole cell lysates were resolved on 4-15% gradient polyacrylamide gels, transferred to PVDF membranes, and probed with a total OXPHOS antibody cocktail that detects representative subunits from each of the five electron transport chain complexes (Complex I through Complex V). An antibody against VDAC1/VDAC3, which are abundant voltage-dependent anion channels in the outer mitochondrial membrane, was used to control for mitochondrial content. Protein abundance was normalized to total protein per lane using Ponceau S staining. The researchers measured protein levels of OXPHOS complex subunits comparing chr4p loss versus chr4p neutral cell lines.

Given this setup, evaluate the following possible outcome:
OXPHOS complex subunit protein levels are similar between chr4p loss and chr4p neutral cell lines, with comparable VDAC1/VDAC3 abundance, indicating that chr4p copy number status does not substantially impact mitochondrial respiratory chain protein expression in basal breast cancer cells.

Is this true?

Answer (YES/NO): NO